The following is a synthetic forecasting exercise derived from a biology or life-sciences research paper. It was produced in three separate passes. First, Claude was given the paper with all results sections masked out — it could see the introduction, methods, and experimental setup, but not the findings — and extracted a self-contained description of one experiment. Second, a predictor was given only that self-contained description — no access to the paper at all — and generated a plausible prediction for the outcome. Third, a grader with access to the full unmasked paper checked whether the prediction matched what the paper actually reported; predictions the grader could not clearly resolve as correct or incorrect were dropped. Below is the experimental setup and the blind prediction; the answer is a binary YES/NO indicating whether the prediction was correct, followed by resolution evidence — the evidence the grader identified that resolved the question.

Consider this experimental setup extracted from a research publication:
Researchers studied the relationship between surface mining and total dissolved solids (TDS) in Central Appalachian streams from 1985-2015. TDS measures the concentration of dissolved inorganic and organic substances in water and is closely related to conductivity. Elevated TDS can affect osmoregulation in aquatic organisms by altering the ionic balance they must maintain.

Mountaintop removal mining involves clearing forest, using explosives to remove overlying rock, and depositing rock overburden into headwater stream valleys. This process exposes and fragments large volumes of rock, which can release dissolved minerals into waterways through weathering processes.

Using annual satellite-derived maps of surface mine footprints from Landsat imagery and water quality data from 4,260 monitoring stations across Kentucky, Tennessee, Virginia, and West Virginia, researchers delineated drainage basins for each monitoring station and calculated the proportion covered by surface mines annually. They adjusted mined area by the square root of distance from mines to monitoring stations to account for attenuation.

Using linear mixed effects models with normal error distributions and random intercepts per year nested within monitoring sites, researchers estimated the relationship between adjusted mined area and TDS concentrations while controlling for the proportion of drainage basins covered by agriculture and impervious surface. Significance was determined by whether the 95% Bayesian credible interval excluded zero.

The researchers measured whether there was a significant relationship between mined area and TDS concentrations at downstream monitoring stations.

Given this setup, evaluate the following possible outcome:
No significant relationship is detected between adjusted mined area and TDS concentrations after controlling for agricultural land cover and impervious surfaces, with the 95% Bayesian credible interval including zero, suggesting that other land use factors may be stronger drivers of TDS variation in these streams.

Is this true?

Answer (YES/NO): NO